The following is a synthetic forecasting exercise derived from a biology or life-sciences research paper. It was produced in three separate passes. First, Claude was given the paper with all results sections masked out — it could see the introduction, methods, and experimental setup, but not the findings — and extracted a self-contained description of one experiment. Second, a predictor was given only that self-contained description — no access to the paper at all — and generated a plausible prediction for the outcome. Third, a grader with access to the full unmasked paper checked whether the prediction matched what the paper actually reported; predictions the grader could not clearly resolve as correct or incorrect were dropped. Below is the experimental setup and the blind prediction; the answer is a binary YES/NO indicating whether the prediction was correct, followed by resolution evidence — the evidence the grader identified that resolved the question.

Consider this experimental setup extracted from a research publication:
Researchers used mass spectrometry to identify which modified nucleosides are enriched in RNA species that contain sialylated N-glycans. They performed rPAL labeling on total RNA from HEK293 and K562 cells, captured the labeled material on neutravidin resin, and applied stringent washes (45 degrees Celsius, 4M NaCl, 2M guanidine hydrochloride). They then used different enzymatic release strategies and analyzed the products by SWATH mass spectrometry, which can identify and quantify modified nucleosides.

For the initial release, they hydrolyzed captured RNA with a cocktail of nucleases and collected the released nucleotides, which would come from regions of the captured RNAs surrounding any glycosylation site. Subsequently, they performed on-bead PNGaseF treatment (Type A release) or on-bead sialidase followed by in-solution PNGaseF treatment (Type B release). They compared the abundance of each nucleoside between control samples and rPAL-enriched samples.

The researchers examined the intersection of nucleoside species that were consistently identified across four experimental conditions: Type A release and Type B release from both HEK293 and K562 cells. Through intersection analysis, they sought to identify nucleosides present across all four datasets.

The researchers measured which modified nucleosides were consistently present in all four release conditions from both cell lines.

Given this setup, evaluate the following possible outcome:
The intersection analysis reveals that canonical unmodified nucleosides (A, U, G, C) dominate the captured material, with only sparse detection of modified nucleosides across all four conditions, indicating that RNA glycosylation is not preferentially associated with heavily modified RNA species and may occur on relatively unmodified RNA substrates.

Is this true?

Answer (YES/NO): NO